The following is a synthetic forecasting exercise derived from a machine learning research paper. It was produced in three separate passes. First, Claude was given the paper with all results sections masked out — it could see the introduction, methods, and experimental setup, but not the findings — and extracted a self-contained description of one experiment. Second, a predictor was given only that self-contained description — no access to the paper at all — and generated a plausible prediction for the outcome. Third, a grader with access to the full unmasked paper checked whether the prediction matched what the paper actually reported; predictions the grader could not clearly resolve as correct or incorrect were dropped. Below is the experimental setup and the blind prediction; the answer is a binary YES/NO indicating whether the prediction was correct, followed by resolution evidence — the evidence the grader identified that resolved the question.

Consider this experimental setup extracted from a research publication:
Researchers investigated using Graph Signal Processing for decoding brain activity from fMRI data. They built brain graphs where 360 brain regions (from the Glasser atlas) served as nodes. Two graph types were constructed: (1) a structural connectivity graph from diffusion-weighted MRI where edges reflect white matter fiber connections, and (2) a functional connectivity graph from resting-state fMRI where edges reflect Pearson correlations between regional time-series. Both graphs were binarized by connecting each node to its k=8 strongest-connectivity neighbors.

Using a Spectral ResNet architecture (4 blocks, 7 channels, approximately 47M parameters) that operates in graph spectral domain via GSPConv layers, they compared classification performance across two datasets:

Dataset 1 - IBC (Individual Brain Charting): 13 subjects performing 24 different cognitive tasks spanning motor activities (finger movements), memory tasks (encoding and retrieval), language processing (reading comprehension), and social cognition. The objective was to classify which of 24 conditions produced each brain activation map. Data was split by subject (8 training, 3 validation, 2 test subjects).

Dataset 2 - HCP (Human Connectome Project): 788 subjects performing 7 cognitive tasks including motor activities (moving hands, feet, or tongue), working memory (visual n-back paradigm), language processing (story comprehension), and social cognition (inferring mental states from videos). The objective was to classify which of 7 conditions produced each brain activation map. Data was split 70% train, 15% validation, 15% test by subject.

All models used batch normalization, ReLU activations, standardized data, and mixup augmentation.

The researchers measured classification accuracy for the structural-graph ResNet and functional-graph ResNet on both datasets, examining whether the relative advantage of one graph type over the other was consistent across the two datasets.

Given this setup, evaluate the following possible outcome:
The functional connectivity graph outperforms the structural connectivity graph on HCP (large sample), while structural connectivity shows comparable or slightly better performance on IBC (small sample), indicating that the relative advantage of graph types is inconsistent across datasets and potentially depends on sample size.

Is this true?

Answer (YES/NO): NO